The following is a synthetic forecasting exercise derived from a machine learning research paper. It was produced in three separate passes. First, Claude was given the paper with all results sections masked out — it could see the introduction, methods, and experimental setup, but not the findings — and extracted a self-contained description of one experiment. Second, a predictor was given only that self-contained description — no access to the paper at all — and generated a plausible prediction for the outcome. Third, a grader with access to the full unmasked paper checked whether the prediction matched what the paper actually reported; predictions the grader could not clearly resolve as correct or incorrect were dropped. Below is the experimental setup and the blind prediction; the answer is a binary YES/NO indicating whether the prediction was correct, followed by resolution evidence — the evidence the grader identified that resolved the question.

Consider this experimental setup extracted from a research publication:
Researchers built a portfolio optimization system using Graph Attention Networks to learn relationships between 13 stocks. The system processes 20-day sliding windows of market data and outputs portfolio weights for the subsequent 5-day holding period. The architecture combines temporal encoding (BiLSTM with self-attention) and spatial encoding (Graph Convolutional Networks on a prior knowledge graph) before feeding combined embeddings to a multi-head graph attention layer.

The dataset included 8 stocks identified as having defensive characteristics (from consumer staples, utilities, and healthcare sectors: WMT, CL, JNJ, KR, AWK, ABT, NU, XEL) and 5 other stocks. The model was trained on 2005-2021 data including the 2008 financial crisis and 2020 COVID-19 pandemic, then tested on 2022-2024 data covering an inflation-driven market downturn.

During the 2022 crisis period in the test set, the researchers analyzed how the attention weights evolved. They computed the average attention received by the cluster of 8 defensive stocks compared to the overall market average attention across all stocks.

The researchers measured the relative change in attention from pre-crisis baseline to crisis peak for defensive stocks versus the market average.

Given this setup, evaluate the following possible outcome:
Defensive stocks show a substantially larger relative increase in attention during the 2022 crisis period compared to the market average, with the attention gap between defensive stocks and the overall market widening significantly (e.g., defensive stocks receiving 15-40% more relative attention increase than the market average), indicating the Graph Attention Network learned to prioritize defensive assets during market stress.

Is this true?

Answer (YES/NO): YES